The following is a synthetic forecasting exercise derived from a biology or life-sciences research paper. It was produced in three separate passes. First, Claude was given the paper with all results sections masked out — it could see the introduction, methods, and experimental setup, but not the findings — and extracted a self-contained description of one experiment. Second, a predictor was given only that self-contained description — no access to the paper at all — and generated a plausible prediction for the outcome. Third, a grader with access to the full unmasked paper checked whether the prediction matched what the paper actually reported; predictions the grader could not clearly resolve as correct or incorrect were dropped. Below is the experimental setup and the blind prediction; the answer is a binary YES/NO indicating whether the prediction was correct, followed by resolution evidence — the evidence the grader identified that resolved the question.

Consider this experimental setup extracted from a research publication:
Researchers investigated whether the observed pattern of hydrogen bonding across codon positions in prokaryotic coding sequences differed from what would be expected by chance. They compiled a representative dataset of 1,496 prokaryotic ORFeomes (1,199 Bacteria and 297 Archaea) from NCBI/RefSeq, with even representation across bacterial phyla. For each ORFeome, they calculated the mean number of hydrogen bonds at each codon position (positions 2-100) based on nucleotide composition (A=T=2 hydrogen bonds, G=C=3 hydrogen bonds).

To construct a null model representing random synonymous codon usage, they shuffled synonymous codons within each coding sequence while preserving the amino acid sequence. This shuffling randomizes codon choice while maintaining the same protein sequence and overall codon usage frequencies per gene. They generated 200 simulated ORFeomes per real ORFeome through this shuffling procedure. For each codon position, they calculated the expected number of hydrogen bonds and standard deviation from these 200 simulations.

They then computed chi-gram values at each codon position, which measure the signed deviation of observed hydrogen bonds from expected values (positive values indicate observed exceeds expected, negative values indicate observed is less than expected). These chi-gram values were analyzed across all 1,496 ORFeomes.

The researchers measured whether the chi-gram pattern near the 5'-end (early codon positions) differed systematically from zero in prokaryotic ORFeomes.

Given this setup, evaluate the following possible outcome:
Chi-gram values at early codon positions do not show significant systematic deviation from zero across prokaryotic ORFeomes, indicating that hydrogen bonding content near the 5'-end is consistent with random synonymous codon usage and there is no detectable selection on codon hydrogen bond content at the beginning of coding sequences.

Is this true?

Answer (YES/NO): NO